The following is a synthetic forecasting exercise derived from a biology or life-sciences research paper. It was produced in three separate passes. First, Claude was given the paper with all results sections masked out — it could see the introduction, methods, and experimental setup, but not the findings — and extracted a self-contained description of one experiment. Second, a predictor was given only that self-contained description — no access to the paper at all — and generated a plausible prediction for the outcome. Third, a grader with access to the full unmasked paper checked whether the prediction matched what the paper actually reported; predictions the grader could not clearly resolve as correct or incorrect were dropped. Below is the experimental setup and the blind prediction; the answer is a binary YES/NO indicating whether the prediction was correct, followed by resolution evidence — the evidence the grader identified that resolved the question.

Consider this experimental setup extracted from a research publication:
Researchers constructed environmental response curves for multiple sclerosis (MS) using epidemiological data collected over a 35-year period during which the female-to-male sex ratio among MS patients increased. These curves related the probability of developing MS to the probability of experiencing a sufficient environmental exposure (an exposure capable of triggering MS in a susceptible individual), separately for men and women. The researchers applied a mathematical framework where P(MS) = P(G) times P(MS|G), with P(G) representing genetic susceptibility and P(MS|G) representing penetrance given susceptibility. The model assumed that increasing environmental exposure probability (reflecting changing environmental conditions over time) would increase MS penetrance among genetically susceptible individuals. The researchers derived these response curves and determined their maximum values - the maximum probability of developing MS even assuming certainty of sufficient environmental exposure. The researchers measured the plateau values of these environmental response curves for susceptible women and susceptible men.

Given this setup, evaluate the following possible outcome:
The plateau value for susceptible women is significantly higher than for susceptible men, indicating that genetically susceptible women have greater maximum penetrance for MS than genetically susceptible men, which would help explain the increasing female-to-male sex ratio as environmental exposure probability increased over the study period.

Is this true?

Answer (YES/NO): YES